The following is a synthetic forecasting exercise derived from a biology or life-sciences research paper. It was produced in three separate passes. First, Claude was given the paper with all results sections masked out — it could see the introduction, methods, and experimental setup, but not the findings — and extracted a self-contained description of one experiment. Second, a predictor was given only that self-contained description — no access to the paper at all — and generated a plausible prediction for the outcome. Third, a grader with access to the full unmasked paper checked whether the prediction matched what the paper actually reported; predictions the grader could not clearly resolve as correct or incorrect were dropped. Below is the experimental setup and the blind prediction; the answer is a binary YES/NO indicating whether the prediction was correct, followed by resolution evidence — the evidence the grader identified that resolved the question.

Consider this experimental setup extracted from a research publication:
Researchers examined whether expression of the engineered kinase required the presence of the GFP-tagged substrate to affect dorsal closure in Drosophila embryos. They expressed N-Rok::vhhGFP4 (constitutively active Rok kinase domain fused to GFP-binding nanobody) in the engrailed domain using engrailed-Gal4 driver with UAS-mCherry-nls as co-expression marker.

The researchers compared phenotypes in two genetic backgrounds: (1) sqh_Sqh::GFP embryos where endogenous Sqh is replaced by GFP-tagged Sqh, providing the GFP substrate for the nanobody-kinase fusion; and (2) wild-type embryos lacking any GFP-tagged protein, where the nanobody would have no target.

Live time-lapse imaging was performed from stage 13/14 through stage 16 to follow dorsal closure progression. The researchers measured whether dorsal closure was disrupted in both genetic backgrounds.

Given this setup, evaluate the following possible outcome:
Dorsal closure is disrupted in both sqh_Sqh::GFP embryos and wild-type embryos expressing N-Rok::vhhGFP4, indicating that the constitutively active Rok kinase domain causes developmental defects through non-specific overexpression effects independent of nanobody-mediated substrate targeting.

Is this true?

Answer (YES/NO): NO